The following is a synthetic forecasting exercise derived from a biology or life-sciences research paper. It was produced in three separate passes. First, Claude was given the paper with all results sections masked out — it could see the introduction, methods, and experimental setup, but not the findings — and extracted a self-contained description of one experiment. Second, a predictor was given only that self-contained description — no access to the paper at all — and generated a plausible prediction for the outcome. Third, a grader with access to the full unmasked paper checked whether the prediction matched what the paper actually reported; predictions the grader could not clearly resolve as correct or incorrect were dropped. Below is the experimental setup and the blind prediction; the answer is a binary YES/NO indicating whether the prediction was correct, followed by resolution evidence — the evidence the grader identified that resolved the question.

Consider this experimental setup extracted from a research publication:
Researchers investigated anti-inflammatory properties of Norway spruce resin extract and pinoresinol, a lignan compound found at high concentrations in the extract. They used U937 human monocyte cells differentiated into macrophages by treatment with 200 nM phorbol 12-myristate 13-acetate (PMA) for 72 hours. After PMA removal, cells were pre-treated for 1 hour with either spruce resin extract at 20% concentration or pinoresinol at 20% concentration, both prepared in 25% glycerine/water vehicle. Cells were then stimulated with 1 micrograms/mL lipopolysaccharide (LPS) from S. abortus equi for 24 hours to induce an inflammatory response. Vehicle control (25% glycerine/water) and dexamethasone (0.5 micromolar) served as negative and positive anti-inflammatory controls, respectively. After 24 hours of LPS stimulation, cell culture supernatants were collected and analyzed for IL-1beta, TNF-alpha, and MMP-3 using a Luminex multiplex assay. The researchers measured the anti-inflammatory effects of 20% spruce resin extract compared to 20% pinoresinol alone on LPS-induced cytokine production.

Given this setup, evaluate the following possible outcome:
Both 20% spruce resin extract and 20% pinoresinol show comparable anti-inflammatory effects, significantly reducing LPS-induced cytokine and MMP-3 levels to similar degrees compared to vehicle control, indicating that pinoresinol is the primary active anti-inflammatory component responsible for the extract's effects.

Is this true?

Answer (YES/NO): NO